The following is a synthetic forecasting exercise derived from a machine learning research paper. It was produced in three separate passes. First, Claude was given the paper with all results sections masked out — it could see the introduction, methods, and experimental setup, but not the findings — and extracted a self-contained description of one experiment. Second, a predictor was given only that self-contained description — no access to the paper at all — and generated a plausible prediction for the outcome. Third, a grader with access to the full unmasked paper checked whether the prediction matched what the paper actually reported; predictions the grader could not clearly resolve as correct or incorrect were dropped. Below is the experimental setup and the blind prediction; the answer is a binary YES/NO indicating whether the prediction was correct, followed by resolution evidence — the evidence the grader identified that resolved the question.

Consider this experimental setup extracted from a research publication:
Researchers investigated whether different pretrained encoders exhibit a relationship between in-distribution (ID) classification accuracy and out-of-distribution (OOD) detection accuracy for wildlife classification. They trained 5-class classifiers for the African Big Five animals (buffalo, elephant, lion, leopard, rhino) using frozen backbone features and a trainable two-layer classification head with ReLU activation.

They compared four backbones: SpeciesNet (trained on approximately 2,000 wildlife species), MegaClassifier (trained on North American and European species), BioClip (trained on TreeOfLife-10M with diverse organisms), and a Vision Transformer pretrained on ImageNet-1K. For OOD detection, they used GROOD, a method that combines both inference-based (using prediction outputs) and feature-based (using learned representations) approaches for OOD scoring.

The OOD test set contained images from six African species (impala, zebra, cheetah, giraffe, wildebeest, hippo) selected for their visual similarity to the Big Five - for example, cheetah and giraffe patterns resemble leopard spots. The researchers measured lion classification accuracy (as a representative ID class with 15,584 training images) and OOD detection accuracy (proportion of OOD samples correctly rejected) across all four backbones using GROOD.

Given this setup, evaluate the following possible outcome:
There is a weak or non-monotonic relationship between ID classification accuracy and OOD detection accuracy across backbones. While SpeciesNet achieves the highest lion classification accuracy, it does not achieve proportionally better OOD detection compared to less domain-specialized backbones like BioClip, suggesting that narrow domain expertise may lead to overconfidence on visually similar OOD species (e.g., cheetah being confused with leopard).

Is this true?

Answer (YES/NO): NO